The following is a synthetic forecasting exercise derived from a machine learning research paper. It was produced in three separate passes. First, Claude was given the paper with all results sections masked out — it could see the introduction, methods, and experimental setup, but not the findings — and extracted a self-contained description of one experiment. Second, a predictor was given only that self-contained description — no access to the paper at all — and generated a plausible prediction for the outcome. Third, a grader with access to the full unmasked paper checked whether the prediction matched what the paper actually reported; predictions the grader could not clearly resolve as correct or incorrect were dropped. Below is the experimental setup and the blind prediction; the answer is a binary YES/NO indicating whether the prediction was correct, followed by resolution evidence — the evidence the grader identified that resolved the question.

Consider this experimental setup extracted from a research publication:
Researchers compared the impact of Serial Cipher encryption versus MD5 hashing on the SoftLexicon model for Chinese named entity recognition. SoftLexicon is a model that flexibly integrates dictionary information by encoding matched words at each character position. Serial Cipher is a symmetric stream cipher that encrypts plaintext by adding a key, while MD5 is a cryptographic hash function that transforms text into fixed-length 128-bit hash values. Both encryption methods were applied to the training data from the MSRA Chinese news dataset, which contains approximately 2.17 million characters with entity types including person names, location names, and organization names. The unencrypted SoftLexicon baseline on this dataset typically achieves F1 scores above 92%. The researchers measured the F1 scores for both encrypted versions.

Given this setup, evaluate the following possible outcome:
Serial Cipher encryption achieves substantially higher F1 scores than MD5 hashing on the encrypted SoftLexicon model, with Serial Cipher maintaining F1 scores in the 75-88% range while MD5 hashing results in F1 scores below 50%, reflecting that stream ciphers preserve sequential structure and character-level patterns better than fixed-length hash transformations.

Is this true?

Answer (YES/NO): NO